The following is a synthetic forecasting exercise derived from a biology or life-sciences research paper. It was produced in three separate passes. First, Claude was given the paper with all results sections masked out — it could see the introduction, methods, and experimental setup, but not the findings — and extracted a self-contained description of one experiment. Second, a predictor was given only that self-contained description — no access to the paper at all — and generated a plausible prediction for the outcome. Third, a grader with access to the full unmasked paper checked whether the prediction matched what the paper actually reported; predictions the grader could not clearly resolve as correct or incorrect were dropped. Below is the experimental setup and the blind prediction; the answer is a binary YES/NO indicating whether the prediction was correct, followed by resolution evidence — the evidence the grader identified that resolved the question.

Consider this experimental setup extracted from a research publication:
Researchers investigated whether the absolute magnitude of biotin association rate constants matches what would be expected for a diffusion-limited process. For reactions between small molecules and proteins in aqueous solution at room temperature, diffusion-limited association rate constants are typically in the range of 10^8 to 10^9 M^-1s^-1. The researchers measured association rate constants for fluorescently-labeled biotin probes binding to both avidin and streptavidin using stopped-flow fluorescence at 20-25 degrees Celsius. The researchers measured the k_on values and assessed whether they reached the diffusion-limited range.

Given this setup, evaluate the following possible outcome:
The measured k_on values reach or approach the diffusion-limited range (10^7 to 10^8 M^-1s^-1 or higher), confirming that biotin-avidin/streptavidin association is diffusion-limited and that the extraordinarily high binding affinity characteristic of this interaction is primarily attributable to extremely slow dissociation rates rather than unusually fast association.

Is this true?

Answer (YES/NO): NO